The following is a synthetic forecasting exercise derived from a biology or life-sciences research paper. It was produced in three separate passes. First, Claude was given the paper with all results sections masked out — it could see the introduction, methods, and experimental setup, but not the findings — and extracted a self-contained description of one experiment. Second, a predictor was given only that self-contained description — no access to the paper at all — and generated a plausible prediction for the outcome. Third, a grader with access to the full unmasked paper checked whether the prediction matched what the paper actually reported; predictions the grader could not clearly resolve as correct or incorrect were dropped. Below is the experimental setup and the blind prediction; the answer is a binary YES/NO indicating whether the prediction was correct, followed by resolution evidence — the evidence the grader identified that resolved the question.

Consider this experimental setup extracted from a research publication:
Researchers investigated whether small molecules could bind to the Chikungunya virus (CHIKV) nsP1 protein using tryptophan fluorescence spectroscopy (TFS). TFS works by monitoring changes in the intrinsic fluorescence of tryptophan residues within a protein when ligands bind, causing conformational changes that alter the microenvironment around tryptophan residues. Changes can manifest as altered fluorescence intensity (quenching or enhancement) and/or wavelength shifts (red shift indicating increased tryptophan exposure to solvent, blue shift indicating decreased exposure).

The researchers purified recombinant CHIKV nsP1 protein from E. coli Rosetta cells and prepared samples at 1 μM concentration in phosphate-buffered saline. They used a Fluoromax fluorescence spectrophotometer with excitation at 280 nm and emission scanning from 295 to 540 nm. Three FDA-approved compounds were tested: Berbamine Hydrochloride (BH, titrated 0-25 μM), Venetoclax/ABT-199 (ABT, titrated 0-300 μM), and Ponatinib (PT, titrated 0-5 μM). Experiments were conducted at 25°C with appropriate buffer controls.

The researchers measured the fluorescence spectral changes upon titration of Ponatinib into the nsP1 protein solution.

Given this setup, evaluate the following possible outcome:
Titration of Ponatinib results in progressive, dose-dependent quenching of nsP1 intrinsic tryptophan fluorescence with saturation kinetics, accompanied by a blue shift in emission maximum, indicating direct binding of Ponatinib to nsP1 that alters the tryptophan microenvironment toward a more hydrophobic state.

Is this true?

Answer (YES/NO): NO